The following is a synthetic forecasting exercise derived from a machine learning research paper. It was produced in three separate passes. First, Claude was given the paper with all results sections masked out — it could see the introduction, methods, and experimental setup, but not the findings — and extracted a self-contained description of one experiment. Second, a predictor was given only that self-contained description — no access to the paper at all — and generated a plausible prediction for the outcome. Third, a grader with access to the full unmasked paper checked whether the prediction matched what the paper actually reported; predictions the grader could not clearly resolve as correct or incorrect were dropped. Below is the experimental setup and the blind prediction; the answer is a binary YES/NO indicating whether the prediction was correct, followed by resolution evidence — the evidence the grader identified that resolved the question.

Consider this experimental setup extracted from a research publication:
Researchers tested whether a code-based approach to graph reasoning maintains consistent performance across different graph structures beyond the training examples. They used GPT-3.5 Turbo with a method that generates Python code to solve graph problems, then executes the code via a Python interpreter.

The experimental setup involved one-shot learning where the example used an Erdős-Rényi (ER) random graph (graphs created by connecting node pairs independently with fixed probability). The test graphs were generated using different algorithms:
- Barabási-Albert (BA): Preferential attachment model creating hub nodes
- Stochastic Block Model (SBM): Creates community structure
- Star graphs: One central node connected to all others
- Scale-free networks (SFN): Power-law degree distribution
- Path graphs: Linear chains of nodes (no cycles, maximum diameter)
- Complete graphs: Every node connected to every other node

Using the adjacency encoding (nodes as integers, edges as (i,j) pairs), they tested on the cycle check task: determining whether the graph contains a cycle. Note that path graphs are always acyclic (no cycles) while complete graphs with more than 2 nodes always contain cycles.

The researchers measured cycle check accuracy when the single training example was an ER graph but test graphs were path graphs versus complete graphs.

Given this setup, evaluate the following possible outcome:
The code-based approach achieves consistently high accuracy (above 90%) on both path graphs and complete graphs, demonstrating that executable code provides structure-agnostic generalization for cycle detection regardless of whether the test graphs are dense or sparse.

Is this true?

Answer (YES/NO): YES